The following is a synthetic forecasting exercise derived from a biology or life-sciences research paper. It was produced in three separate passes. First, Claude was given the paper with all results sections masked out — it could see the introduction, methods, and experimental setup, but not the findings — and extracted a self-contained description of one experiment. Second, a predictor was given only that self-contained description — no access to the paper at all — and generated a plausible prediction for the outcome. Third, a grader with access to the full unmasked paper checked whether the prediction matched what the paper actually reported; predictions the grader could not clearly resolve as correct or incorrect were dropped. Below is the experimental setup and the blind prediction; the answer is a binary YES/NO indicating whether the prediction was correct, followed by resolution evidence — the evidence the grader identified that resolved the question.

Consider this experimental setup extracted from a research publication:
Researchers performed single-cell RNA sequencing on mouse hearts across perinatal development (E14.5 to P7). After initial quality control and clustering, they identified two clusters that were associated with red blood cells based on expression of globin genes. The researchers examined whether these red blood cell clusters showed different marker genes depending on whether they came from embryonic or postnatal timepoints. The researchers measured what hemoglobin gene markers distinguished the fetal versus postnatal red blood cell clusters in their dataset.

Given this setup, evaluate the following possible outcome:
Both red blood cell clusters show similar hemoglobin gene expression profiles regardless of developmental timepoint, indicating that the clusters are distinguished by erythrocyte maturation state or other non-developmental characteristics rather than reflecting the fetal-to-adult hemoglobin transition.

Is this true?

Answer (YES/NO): NO